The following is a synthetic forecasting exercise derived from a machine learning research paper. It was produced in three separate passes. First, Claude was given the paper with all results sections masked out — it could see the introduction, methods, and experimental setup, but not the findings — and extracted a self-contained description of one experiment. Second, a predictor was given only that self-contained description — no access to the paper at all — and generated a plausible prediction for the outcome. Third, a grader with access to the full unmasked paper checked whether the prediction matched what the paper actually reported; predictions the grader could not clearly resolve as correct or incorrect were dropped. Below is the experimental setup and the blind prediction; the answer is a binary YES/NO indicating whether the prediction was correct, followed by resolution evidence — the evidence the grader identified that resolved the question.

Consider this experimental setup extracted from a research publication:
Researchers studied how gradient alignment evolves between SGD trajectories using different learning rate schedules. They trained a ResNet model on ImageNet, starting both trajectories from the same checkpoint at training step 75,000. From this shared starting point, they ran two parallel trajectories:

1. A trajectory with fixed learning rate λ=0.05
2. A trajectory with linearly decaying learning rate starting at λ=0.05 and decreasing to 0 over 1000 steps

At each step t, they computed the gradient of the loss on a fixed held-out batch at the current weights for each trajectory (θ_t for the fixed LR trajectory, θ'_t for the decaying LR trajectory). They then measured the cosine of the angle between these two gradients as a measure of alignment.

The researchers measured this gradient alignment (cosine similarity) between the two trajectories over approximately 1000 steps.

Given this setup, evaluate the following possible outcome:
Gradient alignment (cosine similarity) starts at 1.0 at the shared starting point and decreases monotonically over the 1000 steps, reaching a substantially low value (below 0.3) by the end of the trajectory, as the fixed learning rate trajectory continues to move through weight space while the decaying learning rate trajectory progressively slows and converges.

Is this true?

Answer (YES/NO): NO